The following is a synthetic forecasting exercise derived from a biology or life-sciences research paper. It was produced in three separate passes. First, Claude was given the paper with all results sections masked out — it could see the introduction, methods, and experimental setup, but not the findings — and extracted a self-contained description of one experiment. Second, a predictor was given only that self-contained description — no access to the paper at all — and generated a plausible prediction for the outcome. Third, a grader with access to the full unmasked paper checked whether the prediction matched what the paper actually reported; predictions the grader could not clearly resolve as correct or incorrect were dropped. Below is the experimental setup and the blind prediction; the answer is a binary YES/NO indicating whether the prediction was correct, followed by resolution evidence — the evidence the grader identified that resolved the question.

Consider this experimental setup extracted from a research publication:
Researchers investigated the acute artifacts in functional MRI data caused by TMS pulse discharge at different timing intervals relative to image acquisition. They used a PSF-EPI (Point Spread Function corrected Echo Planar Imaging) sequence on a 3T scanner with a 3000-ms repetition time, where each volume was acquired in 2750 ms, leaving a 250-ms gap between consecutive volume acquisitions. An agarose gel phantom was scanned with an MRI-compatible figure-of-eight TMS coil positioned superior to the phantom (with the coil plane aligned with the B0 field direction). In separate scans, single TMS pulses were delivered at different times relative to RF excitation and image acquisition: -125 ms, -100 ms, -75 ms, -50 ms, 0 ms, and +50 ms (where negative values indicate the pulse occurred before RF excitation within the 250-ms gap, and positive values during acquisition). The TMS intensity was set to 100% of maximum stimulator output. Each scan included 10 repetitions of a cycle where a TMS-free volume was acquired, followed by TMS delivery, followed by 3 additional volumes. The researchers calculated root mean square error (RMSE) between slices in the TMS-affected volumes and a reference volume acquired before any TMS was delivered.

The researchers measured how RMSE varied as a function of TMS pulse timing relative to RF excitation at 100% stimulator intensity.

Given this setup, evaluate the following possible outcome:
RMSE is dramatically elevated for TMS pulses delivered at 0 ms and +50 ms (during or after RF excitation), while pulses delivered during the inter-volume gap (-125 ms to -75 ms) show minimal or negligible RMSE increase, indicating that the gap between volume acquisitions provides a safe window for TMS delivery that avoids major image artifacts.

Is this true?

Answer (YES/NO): NO